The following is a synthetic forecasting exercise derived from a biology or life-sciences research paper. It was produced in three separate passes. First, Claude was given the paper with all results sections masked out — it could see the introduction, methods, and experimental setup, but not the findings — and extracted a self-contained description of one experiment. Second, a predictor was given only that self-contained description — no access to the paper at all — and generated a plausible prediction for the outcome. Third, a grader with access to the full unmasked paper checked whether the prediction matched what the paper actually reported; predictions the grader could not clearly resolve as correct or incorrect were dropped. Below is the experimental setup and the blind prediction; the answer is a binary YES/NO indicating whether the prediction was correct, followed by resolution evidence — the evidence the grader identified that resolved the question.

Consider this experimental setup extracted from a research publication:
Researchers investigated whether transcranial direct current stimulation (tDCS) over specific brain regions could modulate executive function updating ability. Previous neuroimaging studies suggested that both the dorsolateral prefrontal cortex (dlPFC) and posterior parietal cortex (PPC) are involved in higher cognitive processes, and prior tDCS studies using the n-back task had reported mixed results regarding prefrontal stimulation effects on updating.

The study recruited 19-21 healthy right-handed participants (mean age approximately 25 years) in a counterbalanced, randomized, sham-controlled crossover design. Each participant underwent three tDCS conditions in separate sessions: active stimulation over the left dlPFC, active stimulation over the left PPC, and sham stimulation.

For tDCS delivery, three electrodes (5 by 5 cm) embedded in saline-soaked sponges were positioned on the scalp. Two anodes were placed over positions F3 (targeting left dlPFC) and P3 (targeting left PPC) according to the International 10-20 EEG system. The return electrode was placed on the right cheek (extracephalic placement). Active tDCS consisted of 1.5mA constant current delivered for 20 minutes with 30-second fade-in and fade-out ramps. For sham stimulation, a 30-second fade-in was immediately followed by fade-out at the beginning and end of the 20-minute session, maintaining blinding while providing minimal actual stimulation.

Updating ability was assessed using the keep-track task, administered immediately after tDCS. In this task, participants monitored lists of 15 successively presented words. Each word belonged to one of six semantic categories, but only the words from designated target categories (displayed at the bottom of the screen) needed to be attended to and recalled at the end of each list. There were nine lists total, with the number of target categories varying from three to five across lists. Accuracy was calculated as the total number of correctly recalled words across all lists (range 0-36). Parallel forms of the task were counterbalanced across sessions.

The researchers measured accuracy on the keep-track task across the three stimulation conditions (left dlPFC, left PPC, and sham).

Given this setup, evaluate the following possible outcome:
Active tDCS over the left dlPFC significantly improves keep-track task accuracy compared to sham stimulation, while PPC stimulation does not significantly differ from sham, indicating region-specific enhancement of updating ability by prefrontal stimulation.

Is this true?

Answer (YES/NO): NO